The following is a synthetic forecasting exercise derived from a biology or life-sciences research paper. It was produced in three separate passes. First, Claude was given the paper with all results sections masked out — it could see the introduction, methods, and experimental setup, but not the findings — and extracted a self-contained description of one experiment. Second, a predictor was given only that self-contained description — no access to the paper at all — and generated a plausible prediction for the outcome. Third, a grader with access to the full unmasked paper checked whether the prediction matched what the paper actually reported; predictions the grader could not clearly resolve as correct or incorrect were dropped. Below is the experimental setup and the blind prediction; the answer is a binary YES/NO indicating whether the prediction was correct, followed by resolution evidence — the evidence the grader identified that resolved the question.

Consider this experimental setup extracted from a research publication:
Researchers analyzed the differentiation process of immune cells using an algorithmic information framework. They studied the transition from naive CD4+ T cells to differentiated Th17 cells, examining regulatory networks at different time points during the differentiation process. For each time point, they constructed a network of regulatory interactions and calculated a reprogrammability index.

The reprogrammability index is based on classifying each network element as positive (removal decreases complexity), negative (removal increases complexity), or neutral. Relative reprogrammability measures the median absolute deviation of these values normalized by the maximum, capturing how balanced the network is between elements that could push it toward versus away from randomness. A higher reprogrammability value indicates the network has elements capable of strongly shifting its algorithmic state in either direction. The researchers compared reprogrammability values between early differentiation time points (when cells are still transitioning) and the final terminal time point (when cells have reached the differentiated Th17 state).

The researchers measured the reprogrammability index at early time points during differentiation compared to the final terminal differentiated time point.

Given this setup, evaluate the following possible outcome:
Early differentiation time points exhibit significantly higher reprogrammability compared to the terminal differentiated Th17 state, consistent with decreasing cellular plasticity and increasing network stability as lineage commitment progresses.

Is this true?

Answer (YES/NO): YES